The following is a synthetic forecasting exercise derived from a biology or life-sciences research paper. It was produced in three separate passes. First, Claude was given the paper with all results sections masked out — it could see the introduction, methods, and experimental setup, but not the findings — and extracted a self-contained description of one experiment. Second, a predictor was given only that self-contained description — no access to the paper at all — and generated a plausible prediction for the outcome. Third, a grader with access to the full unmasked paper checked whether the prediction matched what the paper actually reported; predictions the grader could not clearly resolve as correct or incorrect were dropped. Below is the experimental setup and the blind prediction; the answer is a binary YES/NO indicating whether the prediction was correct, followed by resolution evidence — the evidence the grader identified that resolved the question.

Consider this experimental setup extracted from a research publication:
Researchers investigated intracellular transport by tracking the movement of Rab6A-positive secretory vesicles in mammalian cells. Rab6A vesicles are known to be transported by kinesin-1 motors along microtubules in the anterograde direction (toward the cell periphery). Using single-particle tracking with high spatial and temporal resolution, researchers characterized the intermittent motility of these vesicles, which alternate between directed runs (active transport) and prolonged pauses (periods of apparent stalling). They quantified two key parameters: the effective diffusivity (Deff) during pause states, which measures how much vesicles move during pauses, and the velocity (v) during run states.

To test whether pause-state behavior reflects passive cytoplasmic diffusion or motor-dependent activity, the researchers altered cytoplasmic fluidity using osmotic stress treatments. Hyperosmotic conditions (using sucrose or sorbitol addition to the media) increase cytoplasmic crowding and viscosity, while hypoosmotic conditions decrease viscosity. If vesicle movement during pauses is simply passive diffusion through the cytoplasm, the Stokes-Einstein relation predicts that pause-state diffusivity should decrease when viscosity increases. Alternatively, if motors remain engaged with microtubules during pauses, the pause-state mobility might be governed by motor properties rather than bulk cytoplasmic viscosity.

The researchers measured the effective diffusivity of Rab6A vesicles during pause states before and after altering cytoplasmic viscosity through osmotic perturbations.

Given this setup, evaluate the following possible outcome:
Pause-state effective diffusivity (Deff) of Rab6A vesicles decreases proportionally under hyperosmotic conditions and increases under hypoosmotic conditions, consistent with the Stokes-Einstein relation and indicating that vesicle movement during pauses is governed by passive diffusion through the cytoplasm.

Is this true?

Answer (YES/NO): NO